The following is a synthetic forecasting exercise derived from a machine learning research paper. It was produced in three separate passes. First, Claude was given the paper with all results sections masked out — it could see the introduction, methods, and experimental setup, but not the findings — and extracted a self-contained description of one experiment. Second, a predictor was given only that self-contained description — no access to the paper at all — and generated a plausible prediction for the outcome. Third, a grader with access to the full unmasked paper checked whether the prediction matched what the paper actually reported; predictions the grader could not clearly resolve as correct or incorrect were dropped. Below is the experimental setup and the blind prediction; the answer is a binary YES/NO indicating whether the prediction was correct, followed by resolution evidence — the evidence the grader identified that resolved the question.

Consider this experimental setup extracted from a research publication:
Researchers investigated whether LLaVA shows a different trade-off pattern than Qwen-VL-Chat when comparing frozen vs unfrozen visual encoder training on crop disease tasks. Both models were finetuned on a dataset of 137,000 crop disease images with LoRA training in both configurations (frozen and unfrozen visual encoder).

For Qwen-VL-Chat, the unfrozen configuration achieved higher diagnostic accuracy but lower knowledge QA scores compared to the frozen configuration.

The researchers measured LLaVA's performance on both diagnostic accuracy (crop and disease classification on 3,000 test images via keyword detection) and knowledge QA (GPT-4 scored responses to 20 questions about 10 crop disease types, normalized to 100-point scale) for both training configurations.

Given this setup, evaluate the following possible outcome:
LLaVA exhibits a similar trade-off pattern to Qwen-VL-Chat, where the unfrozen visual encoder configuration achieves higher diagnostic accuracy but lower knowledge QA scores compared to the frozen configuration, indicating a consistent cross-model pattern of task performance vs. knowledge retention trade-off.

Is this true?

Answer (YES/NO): YES